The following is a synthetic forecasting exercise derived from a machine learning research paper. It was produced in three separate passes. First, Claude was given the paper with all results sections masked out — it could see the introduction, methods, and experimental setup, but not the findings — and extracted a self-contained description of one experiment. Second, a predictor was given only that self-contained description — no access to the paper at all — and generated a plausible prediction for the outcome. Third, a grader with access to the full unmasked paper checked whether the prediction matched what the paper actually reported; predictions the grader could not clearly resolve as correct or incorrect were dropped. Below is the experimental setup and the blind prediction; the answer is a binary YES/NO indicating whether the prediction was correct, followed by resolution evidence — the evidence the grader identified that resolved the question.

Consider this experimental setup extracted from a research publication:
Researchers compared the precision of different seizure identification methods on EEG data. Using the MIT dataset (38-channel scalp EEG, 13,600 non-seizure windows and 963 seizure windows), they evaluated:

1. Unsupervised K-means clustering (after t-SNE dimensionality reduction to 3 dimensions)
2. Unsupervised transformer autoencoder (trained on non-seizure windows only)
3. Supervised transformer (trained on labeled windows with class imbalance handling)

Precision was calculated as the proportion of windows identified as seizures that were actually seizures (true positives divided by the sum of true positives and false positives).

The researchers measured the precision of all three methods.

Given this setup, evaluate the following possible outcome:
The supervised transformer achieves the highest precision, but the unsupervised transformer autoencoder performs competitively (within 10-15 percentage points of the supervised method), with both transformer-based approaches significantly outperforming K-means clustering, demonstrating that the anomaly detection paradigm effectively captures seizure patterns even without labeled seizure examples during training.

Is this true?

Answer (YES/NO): NO